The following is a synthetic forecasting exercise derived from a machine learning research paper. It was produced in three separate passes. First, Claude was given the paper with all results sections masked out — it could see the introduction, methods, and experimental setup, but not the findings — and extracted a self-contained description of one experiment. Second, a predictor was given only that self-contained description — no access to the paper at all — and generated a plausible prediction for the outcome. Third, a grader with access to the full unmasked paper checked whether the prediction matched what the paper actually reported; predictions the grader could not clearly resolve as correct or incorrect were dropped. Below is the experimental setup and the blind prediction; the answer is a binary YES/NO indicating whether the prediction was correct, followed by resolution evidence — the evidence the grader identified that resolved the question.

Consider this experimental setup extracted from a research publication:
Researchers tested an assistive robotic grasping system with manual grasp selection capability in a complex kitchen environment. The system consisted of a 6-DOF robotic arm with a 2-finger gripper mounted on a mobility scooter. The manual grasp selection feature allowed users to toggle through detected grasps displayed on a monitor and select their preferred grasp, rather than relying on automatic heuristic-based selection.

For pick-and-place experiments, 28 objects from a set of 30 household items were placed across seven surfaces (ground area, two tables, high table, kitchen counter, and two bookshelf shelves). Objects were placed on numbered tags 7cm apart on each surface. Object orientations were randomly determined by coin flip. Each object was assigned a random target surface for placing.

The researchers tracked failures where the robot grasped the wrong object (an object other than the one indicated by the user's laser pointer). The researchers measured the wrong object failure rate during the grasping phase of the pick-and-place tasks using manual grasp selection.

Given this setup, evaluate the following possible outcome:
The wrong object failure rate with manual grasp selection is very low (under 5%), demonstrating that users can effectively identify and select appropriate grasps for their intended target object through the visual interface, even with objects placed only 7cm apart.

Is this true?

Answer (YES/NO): YES